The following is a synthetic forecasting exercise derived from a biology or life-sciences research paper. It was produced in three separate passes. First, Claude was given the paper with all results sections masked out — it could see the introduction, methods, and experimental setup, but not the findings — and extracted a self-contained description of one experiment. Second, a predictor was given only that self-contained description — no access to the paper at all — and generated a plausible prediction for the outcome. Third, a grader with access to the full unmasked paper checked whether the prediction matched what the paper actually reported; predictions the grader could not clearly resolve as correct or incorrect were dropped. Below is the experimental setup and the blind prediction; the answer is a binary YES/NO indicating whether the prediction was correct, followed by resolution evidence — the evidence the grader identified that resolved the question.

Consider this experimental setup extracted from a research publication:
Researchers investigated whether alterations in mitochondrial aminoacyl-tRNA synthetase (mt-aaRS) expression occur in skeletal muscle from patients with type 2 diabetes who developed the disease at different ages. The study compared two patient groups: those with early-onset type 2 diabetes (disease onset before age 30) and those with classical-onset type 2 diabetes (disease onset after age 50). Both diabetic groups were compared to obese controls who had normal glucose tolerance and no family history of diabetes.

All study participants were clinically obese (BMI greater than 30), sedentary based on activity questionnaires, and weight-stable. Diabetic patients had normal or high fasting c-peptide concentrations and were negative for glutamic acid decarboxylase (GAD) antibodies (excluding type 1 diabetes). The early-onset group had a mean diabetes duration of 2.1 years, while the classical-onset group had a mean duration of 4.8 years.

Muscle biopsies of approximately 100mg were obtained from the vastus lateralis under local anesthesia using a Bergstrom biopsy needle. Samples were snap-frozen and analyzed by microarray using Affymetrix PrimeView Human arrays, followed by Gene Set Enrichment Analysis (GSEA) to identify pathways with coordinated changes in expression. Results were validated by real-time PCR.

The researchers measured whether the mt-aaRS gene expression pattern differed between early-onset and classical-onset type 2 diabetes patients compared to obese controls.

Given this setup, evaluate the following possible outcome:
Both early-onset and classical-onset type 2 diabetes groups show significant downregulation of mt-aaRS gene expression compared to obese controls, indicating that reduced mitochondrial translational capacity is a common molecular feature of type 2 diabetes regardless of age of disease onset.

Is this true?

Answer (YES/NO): YES